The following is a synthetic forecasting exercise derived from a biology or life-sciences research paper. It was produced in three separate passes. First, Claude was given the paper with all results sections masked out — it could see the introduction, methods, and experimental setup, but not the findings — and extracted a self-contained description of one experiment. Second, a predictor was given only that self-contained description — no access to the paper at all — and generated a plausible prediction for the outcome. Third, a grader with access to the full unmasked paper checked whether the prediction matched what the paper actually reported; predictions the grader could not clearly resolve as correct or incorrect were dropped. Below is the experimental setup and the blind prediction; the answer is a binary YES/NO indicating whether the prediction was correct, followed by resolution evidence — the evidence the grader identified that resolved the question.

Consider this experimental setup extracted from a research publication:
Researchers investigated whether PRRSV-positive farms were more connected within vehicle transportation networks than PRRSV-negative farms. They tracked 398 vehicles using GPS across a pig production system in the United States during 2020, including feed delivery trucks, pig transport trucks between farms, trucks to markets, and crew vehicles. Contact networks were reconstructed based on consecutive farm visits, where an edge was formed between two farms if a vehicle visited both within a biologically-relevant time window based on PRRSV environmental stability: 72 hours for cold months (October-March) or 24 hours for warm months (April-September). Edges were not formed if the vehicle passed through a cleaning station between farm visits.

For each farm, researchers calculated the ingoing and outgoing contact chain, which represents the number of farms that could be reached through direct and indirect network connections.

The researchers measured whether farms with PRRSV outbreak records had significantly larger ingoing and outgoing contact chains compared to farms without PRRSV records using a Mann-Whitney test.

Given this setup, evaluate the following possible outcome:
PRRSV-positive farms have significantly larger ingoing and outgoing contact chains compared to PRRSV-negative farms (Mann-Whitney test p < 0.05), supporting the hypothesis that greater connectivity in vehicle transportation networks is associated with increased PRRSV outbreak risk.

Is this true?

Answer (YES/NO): NO